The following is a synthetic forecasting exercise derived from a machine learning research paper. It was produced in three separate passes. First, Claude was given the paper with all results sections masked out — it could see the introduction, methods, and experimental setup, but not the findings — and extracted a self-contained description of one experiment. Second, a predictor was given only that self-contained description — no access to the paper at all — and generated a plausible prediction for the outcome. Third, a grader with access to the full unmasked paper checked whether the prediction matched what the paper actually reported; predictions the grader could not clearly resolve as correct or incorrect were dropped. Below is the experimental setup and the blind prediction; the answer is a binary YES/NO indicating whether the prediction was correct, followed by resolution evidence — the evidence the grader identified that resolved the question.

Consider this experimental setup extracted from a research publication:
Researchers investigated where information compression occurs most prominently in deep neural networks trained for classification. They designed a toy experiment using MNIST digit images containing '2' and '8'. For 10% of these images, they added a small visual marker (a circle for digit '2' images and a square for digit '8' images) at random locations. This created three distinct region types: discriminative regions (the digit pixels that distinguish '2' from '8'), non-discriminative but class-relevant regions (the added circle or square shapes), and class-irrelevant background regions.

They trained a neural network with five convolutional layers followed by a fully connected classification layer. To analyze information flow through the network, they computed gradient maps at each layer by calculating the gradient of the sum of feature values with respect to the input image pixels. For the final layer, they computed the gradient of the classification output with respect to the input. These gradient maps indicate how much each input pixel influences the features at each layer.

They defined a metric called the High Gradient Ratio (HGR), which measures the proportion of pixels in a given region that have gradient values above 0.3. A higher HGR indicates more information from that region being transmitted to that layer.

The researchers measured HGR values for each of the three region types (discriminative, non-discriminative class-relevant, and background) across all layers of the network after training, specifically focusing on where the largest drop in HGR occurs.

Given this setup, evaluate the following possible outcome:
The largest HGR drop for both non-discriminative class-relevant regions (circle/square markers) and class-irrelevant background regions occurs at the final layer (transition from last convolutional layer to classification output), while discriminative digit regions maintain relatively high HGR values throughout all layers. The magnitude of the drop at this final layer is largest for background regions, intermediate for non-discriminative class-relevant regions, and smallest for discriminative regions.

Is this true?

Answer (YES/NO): NO